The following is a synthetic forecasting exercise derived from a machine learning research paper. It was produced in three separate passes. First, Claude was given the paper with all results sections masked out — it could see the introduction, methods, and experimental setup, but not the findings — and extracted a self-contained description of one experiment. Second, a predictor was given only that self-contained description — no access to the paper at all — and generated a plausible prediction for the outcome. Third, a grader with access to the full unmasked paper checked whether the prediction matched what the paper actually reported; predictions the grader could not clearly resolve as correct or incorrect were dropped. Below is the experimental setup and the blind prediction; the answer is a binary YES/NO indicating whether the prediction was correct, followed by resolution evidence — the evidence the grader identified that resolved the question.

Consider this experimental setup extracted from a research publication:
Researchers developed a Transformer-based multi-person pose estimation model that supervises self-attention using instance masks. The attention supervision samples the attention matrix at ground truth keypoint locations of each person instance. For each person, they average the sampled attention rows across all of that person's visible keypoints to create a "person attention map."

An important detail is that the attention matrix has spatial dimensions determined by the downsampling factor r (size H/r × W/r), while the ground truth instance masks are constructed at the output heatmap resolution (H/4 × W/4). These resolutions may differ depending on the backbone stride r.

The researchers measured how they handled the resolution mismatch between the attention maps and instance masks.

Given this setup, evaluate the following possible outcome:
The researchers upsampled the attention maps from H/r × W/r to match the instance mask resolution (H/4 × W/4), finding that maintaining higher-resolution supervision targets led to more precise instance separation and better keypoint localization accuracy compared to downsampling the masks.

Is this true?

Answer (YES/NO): NO